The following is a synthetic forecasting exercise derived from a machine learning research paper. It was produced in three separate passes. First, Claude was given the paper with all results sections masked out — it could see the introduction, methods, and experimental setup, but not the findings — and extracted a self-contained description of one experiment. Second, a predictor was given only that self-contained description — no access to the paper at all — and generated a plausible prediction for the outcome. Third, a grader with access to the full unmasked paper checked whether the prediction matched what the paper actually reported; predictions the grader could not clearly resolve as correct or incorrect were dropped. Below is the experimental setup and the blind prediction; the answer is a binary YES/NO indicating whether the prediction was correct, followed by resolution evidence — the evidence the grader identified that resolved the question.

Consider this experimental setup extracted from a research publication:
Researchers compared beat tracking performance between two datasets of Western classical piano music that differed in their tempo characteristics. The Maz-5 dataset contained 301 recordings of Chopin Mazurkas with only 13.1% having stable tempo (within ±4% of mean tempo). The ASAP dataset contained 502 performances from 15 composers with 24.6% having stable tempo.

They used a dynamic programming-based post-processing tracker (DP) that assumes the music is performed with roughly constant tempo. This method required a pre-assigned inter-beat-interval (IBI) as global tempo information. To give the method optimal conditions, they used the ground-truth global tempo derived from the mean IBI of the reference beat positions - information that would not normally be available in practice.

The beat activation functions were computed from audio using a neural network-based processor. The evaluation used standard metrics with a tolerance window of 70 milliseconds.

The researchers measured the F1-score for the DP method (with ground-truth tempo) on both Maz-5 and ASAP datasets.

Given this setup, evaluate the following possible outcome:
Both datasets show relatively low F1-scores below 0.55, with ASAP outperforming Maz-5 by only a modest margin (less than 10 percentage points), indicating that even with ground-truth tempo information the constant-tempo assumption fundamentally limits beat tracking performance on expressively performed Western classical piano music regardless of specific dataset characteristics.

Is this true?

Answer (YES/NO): NO